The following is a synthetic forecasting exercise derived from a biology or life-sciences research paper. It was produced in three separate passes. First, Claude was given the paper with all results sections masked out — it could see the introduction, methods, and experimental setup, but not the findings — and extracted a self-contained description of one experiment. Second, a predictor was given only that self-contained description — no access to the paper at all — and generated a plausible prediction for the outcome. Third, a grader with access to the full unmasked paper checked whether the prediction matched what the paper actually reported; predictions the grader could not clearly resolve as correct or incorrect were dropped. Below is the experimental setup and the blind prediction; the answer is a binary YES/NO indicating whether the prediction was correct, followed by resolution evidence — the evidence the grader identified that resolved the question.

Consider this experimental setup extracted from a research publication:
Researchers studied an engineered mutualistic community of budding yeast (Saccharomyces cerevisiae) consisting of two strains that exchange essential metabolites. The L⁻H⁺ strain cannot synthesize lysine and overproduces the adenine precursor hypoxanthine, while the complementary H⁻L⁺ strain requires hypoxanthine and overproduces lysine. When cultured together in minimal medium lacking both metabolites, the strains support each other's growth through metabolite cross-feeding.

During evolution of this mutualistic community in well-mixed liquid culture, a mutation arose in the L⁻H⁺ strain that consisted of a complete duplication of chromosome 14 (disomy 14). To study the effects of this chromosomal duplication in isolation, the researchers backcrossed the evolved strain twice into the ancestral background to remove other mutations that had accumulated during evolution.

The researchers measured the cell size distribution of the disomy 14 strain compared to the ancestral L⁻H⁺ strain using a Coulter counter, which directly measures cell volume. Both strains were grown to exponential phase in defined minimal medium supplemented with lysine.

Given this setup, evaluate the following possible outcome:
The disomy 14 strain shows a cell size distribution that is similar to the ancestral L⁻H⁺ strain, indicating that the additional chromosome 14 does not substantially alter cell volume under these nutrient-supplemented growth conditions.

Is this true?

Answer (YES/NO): NO